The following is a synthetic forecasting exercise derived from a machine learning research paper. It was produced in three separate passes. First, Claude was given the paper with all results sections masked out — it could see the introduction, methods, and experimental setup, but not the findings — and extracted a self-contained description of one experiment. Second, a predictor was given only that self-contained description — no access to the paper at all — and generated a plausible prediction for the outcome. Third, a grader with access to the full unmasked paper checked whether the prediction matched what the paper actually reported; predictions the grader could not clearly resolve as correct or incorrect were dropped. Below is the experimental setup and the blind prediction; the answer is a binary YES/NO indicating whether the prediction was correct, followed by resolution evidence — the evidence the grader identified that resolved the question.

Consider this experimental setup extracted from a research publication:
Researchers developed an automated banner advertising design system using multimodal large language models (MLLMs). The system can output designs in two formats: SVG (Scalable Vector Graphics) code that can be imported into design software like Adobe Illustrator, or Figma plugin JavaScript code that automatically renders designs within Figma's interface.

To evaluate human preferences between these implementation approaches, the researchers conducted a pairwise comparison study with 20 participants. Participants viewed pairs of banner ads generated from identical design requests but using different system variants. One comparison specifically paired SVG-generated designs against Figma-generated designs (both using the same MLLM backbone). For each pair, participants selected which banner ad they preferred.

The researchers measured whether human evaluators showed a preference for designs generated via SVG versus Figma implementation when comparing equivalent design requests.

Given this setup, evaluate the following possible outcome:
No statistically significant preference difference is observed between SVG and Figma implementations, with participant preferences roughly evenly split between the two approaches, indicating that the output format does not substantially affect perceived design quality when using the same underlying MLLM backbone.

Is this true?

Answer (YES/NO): YES